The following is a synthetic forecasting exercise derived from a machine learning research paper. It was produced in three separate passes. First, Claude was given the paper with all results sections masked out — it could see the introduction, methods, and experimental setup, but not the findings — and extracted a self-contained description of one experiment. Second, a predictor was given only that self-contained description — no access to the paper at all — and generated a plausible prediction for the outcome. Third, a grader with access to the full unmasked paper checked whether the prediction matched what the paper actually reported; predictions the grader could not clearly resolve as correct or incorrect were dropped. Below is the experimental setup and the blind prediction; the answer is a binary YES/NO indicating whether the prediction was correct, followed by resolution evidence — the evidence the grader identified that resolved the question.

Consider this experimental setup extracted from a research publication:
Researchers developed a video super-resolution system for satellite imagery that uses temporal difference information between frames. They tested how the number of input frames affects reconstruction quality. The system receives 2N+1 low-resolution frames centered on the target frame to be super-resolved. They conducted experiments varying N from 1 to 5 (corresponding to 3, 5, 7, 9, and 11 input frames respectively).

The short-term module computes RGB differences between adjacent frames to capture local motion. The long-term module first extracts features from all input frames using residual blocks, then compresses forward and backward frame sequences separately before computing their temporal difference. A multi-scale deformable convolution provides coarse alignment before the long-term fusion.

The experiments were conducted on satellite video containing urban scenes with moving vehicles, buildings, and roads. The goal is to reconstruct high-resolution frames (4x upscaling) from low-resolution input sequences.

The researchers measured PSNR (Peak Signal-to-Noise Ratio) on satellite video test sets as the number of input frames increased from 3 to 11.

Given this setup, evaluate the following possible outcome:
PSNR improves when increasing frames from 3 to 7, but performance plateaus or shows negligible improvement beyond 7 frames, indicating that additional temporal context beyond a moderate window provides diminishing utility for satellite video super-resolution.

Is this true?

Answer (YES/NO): NO